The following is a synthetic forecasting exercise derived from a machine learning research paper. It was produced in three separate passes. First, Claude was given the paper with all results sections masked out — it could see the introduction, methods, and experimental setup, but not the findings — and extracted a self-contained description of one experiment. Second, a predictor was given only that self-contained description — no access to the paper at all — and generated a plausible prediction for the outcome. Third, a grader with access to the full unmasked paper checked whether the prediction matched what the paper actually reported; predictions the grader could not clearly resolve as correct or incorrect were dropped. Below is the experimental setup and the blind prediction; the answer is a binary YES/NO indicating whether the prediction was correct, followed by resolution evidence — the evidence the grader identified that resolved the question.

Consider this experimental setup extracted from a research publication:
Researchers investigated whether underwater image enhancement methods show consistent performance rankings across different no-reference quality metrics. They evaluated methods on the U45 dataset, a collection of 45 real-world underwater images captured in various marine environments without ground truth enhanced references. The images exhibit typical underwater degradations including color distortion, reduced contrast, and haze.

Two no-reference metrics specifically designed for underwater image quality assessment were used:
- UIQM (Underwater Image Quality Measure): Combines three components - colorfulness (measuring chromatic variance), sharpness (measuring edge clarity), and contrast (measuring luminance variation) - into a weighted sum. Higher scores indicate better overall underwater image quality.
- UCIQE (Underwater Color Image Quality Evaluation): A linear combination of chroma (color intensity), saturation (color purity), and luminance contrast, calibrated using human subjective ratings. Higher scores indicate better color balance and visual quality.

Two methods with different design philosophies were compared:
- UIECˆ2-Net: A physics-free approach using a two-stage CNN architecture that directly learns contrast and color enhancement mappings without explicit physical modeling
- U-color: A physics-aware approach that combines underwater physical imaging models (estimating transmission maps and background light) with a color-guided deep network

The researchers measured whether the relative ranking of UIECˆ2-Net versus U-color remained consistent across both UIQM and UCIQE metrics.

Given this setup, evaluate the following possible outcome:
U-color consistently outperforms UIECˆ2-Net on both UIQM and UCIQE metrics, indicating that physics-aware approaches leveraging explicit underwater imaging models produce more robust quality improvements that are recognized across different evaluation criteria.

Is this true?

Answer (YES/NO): NO